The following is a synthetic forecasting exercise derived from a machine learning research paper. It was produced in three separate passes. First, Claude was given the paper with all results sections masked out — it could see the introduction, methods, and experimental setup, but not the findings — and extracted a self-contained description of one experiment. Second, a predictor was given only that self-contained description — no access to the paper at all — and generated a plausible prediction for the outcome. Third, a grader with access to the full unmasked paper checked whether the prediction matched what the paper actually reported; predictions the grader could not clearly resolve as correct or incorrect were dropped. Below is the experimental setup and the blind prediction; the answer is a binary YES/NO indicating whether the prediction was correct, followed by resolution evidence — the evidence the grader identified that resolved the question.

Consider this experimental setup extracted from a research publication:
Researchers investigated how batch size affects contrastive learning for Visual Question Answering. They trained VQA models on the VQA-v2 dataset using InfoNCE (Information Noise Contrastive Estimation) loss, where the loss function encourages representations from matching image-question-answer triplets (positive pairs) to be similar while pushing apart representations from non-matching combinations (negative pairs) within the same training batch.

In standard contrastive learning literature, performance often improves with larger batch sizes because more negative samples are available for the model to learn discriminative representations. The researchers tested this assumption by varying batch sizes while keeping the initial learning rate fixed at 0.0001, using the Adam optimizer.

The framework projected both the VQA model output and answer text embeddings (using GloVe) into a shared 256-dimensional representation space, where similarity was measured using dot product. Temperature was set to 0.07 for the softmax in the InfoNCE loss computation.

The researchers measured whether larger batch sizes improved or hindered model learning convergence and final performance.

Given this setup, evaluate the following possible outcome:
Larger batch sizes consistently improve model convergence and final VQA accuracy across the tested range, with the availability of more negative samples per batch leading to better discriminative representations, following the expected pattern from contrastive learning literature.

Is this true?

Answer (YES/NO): NO